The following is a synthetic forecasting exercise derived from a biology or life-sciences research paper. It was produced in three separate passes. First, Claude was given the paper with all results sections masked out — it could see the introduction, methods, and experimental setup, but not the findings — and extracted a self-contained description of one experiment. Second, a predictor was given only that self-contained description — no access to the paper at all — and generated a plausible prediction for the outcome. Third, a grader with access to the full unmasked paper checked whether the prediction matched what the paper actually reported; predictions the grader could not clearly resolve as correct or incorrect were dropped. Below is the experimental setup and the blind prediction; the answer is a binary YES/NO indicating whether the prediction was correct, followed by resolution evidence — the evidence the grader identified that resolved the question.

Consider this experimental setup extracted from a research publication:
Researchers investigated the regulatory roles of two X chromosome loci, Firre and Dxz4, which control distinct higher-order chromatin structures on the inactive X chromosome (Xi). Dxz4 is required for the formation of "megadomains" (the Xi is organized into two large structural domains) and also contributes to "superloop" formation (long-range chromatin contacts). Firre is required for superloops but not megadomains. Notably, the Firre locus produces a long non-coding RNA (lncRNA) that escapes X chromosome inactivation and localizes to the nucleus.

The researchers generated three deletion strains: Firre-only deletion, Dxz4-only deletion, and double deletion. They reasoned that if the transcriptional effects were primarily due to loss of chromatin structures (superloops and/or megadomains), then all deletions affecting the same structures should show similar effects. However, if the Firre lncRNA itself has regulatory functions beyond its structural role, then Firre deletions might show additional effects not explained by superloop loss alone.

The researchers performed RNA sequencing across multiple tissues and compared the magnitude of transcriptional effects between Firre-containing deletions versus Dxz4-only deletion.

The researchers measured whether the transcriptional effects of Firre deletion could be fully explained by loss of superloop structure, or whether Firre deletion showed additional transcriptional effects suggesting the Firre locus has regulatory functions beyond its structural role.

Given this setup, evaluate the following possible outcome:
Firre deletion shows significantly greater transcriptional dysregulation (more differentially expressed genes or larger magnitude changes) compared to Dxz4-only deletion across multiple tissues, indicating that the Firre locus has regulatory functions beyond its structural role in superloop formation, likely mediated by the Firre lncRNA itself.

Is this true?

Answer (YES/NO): YES